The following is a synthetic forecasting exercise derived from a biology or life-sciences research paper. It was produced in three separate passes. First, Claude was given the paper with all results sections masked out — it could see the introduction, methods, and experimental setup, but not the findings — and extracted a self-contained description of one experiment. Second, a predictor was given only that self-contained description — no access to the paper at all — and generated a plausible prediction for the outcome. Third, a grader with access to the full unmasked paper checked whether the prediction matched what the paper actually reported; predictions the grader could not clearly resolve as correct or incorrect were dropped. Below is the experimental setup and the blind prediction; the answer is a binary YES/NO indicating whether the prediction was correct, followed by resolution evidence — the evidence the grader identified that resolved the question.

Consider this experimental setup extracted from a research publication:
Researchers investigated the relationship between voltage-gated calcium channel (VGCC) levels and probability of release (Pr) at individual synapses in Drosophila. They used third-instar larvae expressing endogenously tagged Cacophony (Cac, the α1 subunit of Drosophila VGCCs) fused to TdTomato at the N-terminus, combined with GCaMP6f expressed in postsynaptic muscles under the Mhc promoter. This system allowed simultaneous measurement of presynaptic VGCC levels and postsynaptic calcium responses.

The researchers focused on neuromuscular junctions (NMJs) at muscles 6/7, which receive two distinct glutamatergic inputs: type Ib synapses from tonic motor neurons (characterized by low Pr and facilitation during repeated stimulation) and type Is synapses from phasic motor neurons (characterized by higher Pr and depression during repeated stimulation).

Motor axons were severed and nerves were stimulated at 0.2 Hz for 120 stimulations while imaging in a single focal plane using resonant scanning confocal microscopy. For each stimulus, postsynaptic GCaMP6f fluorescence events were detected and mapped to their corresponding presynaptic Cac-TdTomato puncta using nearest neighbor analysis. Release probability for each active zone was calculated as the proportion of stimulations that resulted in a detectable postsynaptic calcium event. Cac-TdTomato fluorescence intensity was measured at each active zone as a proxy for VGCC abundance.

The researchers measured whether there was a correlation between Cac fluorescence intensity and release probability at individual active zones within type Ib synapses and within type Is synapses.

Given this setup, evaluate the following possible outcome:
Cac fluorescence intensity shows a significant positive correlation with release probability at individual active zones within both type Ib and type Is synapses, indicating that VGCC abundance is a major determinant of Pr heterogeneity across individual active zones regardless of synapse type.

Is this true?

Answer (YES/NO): YES